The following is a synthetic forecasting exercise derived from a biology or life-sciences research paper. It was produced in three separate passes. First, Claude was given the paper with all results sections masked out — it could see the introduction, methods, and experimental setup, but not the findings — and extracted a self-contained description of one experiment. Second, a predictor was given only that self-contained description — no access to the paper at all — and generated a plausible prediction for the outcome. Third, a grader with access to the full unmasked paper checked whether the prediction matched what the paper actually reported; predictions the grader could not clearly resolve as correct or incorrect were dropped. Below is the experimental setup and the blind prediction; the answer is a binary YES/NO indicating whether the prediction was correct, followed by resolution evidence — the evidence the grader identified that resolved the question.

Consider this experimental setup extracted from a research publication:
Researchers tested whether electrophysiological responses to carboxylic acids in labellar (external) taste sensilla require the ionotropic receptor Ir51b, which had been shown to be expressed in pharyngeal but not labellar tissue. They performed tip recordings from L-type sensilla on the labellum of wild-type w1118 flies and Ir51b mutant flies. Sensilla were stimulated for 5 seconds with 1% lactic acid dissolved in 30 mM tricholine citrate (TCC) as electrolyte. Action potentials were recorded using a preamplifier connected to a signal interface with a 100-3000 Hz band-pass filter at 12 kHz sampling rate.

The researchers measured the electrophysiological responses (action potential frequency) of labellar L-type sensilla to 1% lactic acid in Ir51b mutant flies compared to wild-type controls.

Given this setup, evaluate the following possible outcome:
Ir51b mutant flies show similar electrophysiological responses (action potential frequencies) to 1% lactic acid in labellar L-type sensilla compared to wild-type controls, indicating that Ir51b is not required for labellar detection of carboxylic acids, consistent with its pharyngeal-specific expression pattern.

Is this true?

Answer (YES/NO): YES